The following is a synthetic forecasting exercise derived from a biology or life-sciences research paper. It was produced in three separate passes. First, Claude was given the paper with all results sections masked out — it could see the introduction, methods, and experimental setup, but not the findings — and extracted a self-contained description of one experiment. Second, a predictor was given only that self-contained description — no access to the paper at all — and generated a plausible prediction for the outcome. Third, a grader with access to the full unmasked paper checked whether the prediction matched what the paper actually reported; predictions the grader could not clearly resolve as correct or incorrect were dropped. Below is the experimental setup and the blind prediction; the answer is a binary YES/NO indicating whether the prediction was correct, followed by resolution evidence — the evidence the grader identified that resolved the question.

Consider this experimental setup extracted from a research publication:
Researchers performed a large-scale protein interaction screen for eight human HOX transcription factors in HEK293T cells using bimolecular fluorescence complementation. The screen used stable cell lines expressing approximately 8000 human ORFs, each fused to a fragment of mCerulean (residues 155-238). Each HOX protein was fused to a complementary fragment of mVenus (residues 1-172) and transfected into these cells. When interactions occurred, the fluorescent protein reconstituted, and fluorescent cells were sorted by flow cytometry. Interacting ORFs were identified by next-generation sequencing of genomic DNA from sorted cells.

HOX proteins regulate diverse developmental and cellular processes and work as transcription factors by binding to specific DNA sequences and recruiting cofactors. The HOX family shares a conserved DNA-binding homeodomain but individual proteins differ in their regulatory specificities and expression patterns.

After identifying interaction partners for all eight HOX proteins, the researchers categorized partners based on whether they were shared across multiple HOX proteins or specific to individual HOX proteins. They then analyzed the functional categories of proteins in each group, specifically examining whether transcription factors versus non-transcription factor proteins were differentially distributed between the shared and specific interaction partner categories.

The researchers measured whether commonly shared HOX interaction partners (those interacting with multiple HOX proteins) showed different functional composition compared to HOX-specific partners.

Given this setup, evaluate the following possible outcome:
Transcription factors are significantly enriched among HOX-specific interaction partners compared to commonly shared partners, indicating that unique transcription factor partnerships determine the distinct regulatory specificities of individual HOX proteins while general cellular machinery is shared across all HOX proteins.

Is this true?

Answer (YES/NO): NO